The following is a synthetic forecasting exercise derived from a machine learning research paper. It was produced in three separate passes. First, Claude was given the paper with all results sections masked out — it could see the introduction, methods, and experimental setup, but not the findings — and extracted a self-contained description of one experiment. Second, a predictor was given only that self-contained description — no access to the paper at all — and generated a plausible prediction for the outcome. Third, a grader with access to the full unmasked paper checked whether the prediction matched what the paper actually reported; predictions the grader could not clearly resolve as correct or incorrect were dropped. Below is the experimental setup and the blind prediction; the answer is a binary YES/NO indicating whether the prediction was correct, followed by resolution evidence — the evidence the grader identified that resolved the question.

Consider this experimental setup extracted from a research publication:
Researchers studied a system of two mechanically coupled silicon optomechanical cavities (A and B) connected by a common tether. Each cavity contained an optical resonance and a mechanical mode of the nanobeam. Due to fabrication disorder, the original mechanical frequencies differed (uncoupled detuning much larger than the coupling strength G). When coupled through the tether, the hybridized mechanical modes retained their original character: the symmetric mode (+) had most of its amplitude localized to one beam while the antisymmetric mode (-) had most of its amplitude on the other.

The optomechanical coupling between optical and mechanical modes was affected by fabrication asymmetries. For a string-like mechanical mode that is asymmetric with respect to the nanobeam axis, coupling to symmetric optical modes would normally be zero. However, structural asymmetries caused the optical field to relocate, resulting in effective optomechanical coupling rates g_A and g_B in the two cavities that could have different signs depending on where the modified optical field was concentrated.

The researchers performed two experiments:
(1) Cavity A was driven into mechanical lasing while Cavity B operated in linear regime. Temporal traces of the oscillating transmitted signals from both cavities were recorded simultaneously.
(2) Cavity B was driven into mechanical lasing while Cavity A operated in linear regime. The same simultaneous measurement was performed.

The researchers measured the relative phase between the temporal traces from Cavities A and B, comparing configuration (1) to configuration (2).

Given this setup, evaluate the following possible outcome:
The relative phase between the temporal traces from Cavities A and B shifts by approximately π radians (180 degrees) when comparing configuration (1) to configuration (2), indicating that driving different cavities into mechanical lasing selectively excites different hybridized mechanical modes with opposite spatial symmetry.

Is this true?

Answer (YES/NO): YES